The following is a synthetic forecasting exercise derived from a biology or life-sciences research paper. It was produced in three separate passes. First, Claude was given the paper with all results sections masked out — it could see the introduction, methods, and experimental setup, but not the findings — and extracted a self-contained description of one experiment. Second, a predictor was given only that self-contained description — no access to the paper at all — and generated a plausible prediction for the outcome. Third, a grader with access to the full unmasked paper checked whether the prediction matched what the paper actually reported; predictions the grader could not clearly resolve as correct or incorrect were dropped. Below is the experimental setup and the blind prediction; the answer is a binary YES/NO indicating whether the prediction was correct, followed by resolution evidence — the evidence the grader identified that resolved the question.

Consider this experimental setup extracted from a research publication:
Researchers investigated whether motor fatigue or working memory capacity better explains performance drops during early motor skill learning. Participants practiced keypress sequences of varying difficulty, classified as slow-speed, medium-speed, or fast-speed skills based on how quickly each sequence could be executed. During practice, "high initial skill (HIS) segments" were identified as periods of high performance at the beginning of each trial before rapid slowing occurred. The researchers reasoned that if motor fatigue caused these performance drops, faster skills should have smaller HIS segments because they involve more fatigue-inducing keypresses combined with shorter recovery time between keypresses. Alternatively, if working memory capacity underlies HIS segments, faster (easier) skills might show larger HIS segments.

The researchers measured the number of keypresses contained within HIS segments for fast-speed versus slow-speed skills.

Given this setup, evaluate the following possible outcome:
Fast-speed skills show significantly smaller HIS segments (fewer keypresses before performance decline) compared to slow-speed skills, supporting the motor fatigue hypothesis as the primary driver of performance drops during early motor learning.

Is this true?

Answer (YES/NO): NO